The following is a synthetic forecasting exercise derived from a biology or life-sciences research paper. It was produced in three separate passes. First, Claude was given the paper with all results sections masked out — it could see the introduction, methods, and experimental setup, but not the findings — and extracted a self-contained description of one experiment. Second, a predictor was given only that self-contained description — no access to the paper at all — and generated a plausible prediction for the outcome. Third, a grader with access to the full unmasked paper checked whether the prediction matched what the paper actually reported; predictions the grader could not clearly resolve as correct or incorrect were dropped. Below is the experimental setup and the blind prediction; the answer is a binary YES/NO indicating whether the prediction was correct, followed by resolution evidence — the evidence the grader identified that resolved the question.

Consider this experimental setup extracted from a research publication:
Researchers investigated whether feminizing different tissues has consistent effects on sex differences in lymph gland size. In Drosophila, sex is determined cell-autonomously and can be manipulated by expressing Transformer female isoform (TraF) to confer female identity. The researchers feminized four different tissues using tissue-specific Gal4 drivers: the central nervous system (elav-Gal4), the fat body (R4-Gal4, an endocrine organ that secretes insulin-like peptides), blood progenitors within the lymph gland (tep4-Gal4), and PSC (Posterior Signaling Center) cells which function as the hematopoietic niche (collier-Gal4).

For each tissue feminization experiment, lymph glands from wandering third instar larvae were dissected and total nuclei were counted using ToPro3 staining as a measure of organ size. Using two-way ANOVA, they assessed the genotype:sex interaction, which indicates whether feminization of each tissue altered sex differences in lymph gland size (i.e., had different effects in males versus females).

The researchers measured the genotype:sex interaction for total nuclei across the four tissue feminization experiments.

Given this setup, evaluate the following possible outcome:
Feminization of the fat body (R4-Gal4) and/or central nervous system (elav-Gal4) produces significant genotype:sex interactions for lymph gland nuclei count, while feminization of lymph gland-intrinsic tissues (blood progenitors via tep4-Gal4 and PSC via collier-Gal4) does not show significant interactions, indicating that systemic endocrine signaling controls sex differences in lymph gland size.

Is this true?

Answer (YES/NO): NO